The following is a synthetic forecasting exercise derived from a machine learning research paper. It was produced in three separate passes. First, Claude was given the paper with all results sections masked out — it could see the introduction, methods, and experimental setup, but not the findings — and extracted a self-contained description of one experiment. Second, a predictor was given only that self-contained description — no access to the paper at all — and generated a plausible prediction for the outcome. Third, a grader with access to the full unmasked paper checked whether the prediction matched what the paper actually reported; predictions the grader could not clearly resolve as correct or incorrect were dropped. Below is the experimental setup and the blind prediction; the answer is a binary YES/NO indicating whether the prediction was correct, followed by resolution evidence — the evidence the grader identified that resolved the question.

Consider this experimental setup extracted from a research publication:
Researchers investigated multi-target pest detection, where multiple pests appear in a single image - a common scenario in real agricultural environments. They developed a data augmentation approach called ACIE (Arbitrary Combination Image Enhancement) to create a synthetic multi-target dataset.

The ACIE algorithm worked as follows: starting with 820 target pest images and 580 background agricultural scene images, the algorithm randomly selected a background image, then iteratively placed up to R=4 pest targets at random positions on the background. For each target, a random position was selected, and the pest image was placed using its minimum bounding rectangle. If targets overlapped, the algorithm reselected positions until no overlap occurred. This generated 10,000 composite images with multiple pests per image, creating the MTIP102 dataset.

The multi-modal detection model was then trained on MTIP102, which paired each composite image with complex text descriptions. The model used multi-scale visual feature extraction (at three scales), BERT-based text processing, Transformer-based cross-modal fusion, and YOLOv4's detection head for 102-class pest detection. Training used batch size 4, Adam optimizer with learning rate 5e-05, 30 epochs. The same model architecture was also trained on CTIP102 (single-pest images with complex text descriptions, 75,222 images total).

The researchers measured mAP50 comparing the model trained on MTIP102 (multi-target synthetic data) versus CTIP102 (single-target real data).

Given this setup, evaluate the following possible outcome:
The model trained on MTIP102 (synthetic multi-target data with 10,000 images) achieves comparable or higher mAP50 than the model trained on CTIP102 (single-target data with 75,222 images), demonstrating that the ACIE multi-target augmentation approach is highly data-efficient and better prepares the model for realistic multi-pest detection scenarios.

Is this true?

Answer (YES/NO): NO